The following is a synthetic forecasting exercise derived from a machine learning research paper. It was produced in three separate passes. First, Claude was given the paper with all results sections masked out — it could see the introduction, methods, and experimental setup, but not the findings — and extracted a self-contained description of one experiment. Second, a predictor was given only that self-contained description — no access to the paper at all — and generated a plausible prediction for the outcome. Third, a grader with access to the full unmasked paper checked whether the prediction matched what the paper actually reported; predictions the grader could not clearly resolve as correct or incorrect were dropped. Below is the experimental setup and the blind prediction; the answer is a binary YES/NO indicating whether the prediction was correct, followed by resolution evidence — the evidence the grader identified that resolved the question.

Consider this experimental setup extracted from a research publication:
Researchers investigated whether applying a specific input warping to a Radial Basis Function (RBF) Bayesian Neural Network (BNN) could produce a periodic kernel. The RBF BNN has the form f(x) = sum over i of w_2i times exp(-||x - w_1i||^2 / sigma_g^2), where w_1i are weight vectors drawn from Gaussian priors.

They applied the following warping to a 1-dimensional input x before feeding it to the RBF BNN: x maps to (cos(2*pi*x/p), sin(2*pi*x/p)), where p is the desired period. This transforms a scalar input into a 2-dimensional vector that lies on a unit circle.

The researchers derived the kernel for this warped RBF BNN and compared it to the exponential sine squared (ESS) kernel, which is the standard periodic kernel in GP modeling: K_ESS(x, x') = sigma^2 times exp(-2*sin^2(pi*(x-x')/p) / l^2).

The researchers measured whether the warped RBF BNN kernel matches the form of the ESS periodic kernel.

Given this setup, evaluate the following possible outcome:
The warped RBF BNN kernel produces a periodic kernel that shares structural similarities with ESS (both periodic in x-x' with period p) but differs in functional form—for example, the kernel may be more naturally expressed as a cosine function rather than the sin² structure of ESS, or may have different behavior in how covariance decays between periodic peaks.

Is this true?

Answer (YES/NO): NO